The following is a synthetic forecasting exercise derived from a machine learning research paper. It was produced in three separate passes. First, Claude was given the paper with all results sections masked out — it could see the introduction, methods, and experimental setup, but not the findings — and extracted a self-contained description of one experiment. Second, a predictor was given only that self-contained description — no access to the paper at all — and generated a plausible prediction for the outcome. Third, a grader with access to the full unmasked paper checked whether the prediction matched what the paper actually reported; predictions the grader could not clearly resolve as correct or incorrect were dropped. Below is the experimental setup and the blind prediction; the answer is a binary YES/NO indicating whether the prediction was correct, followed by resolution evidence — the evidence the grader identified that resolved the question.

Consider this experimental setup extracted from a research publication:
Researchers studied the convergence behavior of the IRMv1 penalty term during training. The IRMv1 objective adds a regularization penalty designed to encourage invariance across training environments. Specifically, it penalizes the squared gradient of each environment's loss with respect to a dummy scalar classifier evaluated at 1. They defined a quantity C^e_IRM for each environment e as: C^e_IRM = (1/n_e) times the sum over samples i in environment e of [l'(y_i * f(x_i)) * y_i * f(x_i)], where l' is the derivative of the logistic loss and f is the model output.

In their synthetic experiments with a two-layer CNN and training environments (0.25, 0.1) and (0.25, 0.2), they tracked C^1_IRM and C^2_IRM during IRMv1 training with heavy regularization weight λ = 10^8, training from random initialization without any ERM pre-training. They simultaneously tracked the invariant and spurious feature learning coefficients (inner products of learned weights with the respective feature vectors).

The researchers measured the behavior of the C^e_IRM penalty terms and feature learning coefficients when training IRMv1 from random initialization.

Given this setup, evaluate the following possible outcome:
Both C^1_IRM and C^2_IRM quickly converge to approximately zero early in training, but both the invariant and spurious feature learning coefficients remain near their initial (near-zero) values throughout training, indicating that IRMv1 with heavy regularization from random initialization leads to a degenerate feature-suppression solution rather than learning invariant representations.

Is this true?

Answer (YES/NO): YES